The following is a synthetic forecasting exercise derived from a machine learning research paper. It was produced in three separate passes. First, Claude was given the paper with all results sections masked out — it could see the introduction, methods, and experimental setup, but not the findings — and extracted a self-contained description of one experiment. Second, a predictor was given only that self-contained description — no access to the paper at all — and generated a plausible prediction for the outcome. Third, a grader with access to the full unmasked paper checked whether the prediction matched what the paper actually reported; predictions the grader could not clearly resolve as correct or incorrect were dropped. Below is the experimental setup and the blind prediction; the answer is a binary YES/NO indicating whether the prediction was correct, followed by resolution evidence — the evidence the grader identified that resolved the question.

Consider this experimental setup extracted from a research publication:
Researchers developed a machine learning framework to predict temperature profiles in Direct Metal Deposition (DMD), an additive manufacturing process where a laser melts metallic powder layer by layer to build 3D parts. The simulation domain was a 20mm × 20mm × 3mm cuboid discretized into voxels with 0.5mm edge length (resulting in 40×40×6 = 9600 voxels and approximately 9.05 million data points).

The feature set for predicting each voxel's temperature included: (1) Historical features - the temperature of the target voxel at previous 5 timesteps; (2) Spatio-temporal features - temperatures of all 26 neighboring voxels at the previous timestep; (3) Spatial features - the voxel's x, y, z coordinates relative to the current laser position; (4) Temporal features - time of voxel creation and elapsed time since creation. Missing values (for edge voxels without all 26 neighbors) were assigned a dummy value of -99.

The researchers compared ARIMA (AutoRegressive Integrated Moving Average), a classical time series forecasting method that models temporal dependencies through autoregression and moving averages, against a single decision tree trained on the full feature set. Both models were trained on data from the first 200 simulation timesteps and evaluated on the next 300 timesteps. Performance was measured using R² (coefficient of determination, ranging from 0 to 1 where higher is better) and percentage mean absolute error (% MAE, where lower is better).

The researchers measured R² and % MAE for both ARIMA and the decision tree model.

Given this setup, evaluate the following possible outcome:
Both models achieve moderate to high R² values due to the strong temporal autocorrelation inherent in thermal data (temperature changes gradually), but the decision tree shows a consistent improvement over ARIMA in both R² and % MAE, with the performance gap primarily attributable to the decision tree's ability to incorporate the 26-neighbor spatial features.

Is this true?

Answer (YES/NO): NO